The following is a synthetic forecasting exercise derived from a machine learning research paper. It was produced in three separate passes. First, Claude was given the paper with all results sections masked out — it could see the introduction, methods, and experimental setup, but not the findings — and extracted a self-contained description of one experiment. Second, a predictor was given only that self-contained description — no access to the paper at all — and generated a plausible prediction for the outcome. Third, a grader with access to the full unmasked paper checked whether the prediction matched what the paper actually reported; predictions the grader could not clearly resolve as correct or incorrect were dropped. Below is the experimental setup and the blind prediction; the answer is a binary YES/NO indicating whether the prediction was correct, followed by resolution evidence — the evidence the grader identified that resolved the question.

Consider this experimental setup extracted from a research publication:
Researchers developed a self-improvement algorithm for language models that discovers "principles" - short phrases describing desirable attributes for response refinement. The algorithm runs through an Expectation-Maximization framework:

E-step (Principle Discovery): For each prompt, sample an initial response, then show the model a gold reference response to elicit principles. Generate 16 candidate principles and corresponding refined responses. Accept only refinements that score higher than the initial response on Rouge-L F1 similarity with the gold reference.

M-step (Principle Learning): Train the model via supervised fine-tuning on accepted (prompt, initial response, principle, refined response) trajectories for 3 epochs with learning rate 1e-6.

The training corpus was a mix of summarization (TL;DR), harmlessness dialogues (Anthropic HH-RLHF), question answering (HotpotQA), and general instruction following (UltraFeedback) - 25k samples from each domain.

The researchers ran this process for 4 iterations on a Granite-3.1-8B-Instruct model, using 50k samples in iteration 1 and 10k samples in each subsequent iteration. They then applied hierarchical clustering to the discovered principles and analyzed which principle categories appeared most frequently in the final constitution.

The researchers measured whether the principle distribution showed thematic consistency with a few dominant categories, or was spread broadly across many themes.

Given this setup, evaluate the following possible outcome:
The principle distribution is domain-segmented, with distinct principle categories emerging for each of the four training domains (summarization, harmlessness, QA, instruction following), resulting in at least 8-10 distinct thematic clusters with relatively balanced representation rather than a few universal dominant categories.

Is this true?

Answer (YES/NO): NO